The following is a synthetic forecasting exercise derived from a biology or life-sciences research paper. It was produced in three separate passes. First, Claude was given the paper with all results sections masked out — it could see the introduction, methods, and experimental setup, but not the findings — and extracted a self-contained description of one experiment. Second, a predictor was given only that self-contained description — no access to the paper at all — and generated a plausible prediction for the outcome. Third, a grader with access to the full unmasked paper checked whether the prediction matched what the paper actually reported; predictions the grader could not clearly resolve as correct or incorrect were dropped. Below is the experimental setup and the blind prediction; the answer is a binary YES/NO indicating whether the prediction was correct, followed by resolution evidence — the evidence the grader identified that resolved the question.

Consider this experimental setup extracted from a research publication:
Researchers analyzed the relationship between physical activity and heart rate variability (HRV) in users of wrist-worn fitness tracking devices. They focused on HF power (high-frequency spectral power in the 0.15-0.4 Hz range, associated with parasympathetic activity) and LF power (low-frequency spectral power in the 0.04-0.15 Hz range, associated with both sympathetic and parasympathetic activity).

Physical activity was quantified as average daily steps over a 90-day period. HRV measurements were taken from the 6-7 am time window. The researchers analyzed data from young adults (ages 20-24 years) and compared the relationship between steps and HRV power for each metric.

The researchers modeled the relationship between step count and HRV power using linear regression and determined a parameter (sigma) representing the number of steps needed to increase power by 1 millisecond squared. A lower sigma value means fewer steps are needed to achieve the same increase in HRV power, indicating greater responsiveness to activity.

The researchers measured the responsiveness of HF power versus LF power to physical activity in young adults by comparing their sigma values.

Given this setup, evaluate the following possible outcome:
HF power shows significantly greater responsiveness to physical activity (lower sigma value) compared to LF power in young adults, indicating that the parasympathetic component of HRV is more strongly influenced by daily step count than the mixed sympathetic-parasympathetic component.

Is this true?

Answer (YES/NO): YES